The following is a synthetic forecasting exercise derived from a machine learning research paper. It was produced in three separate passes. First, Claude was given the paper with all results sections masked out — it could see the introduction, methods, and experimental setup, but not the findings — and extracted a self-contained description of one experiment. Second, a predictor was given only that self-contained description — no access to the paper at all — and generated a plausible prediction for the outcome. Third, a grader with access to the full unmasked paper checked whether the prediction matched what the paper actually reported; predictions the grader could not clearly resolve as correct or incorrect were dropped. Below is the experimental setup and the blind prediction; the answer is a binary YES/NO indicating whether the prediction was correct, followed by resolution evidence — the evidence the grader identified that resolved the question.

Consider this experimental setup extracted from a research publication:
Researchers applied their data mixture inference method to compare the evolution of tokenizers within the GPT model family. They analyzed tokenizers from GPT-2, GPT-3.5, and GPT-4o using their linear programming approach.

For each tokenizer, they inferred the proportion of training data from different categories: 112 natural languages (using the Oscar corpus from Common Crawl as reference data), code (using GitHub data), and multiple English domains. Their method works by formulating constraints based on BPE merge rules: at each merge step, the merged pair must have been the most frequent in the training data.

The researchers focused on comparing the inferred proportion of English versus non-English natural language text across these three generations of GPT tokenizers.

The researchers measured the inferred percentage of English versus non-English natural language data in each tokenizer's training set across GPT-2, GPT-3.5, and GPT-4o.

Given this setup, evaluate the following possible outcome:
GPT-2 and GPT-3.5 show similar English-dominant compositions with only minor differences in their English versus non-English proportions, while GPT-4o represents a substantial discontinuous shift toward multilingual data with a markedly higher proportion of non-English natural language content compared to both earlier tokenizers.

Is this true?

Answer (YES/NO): NO